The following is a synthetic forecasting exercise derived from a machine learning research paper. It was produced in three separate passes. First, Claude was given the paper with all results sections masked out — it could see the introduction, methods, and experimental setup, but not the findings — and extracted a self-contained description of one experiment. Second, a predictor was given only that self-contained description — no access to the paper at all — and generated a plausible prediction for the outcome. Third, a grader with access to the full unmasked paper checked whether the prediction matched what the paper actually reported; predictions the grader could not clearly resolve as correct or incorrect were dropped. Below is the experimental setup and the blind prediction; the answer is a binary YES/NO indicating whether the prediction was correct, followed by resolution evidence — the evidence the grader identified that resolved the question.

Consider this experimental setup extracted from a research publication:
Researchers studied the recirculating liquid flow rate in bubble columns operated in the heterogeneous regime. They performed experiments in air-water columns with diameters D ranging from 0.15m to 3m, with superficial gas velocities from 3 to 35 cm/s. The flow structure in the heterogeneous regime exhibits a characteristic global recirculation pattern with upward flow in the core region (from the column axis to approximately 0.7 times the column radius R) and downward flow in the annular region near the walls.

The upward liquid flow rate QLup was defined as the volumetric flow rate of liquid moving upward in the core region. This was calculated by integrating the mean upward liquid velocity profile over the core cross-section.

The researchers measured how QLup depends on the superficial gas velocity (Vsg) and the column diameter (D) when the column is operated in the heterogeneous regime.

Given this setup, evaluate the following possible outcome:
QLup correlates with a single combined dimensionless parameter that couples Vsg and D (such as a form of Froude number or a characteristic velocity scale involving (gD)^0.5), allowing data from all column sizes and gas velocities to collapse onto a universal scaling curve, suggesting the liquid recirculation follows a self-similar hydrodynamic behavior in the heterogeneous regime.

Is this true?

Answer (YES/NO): NO